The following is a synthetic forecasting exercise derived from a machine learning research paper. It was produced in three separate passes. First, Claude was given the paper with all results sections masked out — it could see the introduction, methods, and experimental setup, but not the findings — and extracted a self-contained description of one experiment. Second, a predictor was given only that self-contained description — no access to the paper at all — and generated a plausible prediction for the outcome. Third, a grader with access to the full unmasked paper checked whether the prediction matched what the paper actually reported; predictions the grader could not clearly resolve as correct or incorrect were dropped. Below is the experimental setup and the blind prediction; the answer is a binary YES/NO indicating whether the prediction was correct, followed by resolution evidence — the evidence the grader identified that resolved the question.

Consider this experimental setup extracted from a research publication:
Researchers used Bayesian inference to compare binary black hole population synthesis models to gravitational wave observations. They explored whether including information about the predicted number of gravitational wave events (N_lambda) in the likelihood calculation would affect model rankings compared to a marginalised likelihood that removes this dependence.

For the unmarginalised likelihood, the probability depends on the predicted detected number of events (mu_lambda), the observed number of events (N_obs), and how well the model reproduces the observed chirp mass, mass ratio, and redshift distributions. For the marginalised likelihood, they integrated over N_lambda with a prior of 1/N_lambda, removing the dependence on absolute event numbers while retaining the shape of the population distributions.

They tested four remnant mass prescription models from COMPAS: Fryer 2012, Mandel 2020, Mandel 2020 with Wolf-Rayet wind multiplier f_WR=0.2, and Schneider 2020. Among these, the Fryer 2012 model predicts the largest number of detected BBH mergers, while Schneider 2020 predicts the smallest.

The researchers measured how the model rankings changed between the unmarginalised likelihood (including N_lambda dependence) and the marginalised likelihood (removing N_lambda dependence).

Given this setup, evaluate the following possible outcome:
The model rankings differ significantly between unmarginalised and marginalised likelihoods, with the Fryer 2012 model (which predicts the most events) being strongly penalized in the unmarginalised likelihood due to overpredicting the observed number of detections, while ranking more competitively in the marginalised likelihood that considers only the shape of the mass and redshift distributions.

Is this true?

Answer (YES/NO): YES